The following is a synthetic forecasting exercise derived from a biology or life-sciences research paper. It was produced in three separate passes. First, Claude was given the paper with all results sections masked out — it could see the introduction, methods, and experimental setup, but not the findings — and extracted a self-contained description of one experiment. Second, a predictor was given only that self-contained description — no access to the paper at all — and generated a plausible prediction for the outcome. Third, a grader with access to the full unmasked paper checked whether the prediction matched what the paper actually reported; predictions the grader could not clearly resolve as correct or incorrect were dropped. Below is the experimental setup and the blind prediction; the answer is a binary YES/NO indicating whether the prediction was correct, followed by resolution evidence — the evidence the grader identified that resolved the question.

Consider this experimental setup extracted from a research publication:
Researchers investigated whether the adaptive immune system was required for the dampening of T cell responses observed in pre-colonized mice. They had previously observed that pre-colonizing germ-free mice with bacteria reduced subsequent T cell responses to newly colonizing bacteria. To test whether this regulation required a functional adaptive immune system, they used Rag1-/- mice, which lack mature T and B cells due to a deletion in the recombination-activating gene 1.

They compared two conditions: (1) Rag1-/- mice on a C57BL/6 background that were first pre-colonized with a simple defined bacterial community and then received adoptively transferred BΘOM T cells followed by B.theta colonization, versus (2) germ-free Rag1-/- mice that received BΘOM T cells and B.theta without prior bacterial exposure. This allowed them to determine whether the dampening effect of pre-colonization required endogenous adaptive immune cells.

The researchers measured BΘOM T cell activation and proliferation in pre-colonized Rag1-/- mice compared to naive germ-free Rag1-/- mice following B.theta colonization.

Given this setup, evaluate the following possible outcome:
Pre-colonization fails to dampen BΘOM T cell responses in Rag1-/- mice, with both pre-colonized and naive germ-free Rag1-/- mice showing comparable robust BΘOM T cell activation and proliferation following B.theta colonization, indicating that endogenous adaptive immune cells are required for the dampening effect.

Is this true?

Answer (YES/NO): YES